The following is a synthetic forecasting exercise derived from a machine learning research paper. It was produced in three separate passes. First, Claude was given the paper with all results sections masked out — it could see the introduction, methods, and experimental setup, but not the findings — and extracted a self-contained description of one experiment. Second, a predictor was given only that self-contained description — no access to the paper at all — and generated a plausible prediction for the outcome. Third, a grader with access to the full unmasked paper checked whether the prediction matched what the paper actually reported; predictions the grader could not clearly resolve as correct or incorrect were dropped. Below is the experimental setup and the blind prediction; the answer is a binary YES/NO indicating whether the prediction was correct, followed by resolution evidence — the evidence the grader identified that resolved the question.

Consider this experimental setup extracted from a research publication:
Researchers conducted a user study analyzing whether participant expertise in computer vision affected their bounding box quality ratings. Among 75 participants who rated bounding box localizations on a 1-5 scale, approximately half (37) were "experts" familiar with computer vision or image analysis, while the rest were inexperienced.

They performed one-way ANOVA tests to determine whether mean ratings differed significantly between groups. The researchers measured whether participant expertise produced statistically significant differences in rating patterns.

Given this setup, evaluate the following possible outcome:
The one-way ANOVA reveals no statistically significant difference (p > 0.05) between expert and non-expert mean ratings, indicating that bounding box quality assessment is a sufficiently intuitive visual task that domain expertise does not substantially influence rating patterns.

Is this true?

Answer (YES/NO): YES